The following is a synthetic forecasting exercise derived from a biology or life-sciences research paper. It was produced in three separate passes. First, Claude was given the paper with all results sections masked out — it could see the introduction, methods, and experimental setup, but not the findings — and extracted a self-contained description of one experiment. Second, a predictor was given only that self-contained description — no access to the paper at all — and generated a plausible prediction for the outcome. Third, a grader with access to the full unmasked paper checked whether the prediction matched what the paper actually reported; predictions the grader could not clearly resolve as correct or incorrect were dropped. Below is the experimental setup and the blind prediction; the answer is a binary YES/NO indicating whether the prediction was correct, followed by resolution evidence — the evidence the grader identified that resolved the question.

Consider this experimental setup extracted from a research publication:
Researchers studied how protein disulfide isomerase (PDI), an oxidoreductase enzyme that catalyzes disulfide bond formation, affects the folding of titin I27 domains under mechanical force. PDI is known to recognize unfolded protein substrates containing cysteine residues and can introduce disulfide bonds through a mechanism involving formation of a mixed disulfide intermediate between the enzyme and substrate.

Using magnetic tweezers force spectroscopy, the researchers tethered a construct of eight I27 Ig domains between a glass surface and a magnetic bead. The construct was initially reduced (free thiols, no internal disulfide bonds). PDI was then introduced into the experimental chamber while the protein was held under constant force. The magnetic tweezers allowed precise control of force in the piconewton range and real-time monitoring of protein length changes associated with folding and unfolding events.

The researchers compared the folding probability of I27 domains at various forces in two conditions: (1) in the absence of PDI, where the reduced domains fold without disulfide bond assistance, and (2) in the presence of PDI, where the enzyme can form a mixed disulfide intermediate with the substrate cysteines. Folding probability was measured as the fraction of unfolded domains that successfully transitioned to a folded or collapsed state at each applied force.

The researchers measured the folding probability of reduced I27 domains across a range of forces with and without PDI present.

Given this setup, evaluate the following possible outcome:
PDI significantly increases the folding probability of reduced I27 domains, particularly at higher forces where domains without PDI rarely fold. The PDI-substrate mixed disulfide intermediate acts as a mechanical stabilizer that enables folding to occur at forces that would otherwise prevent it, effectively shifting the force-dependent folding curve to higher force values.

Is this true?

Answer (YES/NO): YES